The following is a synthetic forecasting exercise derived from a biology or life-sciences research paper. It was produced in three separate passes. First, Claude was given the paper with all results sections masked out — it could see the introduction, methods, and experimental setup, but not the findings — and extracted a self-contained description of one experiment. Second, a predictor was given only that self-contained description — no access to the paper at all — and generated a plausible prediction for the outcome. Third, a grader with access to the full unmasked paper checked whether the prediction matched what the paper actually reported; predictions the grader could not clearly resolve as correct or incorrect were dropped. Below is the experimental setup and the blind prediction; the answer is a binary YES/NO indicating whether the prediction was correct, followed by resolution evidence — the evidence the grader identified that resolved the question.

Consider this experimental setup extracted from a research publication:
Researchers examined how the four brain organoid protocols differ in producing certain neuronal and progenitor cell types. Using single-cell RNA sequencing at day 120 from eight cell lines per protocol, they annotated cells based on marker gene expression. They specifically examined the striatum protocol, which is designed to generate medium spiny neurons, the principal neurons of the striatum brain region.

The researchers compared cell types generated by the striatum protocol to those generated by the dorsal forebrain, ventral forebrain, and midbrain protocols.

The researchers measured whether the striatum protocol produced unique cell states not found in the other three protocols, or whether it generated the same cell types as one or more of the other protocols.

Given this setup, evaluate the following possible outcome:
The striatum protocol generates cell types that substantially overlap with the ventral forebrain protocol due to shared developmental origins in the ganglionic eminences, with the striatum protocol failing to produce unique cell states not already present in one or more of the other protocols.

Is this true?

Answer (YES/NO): NO